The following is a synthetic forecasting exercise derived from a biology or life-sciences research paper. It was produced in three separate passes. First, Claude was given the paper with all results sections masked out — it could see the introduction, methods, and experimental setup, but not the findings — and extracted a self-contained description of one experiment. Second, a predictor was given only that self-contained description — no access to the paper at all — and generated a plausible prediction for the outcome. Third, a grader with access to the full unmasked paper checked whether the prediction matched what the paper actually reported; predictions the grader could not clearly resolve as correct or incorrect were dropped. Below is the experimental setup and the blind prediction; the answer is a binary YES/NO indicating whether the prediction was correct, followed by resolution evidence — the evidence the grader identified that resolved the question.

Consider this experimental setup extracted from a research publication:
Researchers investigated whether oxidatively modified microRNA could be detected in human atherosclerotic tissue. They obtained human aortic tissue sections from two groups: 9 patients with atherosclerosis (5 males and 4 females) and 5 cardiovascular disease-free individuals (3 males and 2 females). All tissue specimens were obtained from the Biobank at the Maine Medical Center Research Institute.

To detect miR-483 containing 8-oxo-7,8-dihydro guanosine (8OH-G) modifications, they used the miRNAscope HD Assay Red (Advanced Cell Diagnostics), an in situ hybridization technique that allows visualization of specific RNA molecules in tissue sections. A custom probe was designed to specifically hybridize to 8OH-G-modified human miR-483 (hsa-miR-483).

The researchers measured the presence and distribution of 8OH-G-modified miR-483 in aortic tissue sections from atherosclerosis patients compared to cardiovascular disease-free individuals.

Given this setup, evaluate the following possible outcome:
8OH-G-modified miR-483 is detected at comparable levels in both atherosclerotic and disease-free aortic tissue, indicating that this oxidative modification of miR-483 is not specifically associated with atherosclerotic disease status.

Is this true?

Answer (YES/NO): NO